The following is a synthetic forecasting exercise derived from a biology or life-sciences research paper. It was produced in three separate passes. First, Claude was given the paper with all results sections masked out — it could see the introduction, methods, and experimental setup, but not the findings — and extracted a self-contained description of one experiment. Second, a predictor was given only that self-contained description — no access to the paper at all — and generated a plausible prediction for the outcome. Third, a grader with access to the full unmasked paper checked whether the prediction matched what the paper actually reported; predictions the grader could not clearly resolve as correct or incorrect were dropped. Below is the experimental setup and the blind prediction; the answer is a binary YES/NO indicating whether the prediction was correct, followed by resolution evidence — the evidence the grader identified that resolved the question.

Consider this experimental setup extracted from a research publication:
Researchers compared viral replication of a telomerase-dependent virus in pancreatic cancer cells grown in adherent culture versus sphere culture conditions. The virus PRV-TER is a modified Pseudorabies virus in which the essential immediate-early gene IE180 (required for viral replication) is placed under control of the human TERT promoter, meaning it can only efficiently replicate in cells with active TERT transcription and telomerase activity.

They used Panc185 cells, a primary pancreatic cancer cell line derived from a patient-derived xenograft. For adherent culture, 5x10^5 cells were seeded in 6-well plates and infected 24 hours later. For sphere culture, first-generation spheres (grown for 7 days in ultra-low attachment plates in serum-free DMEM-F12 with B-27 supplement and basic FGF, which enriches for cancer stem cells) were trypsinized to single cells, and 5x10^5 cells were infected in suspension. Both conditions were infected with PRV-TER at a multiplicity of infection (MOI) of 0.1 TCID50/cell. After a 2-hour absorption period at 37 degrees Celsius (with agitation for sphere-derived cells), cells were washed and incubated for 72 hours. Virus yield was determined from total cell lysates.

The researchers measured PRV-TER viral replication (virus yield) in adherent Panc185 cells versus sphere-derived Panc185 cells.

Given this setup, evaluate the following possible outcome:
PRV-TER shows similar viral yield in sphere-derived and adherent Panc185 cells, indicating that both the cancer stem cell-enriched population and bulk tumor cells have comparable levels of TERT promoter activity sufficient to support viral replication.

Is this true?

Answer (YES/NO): NO